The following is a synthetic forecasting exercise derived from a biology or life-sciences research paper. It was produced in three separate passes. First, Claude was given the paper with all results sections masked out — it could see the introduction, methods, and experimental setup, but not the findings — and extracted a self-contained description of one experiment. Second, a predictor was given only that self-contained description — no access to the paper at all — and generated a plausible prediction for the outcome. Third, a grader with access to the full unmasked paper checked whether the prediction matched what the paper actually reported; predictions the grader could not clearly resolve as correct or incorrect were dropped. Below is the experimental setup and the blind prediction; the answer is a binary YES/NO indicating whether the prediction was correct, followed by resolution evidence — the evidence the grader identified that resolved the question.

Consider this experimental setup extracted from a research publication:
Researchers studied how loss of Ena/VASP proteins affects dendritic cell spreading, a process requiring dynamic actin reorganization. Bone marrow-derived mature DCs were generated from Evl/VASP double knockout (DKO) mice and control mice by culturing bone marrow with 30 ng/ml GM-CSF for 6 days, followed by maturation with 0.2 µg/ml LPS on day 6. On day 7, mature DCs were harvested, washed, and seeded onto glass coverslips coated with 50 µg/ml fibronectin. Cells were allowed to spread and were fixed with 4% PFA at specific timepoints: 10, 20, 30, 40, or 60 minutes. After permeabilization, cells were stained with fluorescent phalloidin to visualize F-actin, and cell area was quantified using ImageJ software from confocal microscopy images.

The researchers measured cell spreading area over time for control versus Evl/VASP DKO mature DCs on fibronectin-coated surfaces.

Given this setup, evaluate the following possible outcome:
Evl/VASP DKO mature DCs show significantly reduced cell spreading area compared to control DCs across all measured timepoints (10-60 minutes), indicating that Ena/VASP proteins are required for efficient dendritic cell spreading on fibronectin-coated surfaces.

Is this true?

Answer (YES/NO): YES